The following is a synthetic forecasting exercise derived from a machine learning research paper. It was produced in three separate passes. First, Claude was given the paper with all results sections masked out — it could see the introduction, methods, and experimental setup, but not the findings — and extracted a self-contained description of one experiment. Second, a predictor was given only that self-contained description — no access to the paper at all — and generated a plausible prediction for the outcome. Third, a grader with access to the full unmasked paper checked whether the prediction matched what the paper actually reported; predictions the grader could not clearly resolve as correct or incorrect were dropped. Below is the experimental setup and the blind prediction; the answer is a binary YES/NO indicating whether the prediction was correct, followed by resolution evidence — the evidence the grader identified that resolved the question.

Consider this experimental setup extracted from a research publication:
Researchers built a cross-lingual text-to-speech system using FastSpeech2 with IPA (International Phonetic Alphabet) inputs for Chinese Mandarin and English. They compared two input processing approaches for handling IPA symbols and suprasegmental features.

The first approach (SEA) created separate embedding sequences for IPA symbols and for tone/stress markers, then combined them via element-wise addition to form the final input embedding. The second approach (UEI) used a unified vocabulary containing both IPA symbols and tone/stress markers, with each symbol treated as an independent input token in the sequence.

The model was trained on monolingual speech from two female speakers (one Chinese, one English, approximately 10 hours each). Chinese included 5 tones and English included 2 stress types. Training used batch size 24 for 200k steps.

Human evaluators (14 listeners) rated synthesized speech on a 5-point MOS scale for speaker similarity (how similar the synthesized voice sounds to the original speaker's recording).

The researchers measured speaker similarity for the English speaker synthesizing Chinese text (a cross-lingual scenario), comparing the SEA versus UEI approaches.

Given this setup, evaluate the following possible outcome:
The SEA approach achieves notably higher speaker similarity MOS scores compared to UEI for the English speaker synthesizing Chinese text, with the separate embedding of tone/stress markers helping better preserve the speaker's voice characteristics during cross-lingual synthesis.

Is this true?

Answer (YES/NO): NO